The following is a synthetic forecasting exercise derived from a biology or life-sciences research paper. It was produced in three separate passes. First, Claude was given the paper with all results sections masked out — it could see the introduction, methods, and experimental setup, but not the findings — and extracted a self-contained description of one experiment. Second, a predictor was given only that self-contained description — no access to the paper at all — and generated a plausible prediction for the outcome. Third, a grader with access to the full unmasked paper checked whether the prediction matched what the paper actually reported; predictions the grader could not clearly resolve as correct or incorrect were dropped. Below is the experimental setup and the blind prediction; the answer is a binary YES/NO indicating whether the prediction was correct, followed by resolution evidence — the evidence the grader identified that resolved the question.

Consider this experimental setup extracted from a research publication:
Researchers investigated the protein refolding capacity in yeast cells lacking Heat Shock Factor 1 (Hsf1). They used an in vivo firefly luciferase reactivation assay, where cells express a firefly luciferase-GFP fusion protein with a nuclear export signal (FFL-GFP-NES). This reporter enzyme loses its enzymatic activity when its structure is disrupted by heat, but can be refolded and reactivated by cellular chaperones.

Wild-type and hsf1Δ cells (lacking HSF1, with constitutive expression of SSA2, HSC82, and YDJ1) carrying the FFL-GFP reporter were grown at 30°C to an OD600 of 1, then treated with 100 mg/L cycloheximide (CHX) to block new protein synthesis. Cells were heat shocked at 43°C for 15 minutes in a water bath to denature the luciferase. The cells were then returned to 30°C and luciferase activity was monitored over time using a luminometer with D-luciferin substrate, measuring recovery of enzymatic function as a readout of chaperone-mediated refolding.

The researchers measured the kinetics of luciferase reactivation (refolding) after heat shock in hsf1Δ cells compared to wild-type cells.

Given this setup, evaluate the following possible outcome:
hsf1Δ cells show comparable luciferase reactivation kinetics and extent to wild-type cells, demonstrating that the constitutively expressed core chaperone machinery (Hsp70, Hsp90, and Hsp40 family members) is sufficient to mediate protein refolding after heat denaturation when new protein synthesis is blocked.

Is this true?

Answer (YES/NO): NO